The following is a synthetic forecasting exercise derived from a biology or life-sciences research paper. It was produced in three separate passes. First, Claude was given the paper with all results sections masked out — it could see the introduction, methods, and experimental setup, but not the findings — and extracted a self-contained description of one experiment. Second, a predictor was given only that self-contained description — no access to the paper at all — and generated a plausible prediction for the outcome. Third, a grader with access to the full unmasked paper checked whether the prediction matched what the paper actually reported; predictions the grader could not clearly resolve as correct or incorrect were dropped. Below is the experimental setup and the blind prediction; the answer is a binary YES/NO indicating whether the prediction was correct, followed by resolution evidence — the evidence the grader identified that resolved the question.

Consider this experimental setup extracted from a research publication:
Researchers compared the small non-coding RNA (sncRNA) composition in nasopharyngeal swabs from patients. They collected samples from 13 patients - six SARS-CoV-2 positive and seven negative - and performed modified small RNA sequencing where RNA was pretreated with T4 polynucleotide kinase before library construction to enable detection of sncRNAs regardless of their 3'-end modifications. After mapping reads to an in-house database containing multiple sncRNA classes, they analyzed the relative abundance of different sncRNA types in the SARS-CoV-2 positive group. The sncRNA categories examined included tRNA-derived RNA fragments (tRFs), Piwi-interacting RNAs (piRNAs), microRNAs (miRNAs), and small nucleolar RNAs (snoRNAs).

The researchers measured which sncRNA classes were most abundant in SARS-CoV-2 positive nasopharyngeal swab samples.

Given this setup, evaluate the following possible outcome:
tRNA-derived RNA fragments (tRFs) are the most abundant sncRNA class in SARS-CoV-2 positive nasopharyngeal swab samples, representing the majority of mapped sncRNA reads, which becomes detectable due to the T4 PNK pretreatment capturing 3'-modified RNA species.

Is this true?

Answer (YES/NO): NO